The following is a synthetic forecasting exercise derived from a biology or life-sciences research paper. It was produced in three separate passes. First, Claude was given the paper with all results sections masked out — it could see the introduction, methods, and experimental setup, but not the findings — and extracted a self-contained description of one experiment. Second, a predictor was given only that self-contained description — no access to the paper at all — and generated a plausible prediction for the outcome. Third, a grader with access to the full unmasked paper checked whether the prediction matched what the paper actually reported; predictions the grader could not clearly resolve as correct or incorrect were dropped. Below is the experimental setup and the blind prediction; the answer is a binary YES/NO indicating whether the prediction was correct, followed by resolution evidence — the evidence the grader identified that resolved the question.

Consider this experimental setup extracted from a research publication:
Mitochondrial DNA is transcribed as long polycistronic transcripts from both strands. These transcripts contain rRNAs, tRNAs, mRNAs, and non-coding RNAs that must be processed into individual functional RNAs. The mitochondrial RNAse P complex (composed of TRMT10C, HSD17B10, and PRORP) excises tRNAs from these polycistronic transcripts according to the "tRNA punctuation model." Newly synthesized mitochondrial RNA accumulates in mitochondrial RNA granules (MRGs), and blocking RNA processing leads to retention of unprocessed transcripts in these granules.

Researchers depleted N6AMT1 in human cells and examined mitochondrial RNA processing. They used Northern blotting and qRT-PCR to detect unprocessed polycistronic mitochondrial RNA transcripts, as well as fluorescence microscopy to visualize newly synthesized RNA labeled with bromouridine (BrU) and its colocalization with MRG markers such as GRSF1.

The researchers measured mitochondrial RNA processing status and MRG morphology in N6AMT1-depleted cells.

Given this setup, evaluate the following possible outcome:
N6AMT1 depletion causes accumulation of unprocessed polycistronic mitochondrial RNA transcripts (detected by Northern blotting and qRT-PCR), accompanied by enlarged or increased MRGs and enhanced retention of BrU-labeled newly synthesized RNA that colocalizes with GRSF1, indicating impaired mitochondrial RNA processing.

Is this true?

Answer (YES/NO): YES